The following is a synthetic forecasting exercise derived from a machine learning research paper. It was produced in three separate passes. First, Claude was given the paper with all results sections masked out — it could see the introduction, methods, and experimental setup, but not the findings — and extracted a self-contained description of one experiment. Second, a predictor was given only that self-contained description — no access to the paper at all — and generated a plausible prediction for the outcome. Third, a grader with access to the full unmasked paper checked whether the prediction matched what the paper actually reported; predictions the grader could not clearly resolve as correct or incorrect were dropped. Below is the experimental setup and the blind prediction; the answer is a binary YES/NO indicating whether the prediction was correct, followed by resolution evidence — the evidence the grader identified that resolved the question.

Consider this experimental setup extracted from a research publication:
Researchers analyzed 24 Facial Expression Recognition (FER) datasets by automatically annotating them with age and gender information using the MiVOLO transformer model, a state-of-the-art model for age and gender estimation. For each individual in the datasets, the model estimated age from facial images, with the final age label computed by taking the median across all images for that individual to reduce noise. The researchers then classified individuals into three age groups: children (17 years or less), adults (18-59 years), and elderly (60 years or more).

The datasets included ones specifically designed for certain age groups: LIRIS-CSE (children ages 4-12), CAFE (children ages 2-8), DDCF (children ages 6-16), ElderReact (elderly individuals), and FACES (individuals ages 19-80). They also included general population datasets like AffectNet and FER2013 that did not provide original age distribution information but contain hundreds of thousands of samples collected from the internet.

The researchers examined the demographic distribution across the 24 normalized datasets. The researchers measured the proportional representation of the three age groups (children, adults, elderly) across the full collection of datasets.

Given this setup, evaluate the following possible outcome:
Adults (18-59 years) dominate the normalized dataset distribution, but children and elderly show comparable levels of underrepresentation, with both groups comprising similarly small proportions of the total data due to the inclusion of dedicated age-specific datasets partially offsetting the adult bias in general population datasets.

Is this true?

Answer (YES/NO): NO